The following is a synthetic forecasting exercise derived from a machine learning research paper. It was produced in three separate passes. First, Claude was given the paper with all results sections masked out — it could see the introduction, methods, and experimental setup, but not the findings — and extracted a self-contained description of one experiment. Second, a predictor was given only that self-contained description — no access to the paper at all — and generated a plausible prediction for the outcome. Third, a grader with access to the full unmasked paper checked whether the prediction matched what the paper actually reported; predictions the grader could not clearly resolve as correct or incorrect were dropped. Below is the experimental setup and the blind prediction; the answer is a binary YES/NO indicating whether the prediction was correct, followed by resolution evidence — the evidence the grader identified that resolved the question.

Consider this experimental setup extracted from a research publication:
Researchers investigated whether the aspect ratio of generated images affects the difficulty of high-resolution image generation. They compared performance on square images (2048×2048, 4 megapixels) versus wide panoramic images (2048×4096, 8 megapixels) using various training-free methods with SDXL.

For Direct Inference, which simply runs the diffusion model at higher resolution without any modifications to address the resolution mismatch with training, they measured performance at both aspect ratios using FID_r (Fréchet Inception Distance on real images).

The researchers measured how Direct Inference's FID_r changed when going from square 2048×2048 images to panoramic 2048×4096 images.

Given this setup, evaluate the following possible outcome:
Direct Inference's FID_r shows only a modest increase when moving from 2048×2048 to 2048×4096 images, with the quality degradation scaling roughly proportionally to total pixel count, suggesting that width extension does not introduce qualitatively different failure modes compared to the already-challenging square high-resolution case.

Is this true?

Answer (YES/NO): NO